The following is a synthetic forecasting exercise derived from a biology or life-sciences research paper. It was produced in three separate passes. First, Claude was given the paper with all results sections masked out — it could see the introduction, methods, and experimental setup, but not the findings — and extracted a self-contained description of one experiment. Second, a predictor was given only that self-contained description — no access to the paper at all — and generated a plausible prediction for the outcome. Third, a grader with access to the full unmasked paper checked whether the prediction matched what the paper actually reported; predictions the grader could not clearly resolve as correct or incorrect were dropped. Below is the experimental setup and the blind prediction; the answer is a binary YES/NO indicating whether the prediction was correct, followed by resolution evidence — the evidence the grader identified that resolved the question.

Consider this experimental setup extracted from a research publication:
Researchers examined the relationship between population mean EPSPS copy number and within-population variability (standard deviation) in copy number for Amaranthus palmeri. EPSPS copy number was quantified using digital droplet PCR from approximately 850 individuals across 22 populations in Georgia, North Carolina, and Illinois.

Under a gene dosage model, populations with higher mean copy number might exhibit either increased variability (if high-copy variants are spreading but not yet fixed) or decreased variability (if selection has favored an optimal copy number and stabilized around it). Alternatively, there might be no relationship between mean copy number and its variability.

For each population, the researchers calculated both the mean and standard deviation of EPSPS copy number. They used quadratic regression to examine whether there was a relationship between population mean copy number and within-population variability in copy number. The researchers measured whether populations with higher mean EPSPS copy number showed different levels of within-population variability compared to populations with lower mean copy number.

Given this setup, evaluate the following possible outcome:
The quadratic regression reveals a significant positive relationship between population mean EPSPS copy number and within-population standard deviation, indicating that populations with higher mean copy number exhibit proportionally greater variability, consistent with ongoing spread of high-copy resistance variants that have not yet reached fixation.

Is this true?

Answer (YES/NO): NO